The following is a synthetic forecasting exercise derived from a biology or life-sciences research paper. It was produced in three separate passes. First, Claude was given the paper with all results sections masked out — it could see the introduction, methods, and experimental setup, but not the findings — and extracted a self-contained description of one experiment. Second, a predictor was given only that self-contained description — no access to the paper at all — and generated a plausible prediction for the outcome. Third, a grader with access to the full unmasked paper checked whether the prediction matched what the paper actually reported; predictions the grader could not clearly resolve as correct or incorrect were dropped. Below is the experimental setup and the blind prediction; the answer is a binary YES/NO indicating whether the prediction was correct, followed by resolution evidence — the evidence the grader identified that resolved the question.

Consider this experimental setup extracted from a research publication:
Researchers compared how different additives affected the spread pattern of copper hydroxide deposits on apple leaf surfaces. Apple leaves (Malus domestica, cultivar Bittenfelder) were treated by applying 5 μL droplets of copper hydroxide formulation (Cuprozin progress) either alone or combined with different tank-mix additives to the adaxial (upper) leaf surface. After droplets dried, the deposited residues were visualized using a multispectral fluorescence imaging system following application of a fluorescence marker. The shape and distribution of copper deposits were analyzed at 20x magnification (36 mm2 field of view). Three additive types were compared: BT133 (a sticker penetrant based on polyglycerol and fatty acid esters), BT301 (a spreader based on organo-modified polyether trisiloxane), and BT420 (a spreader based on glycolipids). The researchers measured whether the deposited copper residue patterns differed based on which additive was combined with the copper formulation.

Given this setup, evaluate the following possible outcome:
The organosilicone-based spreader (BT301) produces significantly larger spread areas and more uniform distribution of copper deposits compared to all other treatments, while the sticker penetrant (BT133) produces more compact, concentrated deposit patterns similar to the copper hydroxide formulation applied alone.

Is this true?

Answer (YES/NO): NO